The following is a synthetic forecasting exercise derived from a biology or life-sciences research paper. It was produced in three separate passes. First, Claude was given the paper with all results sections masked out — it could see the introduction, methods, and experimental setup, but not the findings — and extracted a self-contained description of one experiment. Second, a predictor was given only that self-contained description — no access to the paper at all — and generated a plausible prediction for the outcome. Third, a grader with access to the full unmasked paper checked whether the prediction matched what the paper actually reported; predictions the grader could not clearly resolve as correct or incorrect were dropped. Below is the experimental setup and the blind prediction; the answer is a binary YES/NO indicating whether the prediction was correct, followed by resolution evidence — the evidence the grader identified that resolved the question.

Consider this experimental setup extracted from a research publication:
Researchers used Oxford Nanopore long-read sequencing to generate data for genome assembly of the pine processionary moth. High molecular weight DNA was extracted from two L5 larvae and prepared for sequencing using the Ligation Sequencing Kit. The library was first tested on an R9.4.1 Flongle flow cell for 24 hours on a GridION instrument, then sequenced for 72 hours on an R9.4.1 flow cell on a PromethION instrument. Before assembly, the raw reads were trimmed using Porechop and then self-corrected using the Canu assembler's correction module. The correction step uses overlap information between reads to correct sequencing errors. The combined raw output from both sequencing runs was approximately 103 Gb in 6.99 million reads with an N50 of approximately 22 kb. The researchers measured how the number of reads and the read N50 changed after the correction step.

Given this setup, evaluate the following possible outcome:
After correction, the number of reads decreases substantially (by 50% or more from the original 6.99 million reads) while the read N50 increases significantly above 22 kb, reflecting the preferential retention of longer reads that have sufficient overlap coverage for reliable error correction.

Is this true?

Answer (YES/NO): YES